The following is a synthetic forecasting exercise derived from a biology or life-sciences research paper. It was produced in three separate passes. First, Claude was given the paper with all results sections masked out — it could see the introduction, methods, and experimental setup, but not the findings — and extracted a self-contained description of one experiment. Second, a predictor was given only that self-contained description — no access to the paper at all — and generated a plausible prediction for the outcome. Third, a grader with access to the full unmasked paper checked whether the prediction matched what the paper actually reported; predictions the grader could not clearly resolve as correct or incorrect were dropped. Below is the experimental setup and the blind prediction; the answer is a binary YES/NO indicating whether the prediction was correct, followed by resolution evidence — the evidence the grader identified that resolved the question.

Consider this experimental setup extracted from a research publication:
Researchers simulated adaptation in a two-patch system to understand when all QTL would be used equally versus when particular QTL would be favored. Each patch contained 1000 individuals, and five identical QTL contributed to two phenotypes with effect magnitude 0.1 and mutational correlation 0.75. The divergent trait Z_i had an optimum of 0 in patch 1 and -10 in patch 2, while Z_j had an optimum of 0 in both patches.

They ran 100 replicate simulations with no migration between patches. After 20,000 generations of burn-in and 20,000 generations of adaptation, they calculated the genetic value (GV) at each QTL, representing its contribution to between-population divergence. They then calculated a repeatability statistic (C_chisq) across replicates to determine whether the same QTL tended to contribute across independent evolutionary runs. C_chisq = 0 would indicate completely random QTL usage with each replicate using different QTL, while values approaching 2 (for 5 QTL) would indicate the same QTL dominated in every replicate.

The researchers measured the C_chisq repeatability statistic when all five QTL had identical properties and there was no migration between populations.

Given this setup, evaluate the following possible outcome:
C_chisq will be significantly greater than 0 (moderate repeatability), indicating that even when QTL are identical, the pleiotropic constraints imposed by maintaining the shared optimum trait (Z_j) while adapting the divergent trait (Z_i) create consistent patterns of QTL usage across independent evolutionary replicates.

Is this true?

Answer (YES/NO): NO